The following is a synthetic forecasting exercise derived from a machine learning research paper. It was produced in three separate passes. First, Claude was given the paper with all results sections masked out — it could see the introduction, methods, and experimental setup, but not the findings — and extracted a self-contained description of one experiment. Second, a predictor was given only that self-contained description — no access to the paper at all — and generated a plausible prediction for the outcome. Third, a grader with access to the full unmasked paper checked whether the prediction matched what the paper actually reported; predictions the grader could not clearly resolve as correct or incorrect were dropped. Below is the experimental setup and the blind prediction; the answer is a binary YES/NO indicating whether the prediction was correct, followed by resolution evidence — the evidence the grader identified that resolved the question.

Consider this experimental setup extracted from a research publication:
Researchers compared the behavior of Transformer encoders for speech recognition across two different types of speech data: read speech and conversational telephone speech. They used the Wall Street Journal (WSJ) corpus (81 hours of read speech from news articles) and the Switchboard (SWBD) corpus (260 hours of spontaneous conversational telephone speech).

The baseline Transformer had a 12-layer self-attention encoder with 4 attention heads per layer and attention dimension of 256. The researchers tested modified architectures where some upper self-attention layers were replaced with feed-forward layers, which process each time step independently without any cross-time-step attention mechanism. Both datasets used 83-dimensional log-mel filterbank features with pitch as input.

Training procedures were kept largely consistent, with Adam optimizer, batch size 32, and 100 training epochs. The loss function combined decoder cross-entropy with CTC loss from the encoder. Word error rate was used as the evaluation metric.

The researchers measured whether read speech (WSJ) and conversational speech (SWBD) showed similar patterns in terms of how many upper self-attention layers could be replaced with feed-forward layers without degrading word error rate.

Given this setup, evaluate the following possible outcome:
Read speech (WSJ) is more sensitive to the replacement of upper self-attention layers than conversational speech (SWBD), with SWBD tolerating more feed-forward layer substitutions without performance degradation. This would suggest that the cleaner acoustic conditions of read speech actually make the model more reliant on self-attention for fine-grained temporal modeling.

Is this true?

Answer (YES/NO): YES